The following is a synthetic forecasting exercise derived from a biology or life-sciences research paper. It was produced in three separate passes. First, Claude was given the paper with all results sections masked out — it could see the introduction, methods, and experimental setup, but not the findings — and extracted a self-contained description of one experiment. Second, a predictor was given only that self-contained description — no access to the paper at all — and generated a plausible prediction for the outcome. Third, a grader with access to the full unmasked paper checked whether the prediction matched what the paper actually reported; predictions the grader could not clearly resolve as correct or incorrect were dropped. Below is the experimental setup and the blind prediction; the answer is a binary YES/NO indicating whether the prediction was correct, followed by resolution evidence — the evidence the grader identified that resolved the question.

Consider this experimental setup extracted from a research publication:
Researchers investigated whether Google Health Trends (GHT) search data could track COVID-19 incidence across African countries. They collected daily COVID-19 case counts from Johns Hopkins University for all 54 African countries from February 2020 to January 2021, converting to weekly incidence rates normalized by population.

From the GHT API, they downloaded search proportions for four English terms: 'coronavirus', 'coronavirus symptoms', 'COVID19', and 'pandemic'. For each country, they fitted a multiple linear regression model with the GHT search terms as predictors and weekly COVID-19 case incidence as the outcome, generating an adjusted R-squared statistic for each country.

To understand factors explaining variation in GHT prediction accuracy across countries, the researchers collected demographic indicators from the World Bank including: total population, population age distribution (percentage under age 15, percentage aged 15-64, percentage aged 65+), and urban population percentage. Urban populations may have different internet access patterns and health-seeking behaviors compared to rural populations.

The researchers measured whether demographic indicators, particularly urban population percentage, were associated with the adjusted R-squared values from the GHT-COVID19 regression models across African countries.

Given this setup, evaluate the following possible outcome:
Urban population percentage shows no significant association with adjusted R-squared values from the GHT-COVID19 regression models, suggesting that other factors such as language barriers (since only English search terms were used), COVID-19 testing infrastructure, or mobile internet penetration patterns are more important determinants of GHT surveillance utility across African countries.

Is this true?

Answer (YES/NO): YES